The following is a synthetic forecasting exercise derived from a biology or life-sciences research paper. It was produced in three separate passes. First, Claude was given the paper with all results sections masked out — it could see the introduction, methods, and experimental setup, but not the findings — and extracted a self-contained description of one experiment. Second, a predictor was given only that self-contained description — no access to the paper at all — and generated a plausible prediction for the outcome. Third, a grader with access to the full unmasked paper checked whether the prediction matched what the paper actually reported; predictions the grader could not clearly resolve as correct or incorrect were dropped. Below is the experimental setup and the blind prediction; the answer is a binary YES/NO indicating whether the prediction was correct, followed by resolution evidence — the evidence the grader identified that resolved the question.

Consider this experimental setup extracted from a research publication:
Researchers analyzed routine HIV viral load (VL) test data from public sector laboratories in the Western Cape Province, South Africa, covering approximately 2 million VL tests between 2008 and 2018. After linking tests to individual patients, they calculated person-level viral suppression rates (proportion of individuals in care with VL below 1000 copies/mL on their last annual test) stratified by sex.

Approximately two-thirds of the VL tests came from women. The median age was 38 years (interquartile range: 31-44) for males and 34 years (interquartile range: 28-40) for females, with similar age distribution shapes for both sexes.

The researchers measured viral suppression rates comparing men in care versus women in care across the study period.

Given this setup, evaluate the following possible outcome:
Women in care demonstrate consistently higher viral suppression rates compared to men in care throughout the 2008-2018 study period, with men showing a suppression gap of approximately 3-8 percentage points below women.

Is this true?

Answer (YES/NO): NO